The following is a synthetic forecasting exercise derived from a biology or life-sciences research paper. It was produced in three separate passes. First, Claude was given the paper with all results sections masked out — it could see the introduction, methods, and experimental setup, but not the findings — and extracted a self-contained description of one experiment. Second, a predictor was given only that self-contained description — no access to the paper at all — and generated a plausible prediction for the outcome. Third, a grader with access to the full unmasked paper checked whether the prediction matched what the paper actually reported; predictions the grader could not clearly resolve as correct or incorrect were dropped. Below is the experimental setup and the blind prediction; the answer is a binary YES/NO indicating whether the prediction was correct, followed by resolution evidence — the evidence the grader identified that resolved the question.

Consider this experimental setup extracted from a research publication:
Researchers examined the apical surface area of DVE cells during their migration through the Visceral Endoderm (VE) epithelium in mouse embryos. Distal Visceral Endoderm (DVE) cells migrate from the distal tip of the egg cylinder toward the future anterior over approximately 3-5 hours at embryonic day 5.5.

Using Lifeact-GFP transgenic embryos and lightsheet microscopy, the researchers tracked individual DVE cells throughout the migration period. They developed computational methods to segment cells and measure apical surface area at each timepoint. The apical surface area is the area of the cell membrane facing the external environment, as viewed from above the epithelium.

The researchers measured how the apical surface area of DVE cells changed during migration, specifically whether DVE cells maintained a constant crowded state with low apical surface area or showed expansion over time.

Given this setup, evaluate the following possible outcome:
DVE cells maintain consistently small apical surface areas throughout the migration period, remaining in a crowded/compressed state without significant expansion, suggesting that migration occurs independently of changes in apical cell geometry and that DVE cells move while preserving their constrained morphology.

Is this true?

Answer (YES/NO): YES